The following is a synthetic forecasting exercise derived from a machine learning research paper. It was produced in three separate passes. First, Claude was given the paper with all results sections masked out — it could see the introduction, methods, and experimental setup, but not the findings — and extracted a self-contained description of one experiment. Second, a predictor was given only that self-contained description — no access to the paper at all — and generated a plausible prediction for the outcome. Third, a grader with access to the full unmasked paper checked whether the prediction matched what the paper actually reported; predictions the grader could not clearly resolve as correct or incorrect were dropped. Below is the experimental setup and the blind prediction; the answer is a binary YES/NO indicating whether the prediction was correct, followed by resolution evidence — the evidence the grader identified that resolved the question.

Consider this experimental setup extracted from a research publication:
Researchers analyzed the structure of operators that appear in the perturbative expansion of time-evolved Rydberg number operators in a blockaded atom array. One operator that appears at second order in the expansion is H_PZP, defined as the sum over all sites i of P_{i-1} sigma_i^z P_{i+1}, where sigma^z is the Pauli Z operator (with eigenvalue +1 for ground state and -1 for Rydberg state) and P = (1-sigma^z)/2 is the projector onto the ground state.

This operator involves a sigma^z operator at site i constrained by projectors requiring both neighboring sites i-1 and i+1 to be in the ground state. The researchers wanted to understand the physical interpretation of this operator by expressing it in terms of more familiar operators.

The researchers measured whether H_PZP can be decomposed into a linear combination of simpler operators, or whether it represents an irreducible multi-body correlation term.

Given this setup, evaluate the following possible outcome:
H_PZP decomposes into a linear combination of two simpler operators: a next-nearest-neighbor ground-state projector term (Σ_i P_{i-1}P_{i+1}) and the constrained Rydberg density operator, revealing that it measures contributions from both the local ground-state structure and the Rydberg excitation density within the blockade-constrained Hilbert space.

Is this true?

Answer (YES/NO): NO